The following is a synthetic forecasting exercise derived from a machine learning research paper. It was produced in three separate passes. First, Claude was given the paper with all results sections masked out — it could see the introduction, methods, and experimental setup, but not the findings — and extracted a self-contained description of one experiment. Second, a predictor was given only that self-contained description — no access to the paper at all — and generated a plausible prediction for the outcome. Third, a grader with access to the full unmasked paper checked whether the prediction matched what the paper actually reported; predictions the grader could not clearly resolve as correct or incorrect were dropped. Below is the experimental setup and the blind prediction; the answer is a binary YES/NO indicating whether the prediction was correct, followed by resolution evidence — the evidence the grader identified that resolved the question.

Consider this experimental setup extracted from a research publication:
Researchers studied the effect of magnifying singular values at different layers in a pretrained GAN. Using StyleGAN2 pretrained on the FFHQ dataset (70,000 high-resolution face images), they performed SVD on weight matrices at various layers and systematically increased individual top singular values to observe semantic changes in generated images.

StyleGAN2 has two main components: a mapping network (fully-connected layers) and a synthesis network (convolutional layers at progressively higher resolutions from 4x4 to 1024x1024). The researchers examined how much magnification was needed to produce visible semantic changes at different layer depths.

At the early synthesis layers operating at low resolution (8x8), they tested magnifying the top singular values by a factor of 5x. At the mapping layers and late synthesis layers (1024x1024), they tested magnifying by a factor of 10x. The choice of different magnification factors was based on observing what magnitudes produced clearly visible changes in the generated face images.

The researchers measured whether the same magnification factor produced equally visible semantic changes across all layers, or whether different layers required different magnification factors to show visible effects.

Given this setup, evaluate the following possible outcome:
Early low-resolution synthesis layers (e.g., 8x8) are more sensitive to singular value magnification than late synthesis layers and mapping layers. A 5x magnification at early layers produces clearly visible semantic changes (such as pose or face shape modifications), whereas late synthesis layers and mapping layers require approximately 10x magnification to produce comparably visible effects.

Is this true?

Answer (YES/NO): YES